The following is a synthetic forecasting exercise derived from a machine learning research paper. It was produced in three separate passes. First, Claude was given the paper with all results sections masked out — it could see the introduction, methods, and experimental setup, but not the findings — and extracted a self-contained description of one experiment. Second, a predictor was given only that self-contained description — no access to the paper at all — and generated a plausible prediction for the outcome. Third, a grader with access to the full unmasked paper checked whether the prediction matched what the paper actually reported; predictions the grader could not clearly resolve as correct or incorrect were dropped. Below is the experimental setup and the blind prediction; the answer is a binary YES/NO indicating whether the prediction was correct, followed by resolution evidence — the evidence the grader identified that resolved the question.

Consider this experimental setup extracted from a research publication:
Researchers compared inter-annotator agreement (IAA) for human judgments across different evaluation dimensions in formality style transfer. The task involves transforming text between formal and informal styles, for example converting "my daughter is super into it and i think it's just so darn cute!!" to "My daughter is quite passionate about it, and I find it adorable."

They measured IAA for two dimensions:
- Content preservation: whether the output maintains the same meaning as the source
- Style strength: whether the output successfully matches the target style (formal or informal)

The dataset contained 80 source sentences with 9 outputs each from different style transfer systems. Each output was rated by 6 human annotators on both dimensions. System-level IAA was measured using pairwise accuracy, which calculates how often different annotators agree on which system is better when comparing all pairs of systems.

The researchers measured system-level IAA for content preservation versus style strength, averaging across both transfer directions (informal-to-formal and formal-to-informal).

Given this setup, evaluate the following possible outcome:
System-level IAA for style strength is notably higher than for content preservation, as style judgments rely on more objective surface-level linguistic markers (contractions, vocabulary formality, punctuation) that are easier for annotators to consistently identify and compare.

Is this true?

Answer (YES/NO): NO